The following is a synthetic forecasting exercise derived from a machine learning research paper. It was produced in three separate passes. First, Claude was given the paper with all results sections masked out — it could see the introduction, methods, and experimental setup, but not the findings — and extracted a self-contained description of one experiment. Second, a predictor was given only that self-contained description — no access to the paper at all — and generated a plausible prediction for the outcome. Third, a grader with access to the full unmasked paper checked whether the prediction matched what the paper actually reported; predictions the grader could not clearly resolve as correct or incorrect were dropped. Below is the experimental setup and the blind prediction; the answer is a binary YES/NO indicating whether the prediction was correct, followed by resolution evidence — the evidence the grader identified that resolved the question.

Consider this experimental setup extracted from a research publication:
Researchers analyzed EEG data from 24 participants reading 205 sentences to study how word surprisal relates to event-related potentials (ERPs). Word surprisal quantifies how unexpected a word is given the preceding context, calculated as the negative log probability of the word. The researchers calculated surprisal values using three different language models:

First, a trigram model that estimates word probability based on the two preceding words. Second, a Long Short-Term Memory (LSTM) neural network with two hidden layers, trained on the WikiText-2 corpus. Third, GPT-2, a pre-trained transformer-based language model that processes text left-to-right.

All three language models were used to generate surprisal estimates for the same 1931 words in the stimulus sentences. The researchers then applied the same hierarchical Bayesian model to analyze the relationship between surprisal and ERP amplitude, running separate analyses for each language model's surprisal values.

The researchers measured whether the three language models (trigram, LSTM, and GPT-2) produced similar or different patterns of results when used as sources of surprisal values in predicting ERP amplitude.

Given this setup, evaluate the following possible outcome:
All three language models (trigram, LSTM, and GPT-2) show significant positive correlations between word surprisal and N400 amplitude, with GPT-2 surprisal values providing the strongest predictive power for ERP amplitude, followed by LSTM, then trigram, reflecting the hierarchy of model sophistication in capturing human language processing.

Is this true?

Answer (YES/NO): NO